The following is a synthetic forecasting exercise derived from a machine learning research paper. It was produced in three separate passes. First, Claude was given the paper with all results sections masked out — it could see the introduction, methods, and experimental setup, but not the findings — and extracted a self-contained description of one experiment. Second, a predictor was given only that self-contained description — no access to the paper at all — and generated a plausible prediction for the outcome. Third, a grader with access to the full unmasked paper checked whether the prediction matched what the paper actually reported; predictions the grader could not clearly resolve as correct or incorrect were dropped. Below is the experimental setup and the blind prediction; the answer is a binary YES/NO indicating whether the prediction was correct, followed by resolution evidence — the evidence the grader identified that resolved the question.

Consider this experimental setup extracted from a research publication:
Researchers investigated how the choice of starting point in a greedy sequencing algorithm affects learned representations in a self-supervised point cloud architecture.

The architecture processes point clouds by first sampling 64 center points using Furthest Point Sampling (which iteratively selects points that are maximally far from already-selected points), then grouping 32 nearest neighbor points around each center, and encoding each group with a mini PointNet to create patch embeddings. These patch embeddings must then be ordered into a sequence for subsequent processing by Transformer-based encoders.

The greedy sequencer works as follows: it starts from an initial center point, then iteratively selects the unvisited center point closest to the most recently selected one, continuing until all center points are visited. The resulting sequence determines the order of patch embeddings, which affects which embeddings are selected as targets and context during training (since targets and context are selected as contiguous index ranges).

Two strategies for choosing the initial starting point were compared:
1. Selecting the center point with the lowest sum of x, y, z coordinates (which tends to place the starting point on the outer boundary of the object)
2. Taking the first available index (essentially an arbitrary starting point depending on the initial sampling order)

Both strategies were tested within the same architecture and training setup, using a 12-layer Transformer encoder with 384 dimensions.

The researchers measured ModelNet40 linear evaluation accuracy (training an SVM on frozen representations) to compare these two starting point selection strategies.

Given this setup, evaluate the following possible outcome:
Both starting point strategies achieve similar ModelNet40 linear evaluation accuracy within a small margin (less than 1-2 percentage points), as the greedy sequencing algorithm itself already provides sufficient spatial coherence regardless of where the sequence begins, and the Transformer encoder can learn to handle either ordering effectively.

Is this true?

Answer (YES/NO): NO